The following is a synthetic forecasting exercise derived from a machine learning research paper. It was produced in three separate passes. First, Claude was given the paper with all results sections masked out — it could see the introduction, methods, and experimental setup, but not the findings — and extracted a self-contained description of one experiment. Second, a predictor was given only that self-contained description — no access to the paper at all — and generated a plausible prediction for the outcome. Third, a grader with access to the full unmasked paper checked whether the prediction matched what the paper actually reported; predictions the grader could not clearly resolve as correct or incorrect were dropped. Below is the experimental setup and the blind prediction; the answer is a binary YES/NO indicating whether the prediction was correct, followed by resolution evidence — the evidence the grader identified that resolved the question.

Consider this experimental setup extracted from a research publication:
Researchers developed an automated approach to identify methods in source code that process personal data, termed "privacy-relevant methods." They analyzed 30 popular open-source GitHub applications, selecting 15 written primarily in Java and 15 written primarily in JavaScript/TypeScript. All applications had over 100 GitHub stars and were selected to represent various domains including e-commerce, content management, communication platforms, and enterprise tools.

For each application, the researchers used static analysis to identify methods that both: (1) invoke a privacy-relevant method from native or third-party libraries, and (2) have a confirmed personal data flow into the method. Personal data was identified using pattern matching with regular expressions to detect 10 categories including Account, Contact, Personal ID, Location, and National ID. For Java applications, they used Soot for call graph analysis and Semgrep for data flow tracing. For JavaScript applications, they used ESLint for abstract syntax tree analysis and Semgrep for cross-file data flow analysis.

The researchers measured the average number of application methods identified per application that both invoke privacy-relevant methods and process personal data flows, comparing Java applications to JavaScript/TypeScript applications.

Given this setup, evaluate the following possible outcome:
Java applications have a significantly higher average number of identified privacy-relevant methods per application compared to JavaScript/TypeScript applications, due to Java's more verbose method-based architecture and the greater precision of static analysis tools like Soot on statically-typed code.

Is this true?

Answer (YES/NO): NO